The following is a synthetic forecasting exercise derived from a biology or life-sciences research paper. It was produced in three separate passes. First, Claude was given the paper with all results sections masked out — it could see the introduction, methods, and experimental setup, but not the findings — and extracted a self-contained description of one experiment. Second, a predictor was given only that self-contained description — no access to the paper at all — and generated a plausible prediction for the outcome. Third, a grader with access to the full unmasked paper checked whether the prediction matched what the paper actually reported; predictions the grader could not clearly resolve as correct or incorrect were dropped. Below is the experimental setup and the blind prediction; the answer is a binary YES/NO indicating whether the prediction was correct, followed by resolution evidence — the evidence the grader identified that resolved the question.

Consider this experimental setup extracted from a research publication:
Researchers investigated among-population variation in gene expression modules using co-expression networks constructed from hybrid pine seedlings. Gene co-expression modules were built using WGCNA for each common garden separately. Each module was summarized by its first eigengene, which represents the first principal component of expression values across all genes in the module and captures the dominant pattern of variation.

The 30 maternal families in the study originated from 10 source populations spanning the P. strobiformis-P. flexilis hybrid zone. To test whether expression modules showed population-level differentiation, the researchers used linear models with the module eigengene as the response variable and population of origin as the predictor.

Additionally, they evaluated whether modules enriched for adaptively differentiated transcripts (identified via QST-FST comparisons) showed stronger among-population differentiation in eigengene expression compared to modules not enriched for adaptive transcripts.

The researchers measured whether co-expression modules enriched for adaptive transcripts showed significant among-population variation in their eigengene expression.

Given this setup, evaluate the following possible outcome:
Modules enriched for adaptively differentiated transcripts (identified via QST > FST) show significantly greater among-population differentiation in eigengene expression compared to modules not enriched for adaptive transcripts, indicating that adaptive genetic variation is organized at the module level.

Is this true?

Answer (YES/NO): YES